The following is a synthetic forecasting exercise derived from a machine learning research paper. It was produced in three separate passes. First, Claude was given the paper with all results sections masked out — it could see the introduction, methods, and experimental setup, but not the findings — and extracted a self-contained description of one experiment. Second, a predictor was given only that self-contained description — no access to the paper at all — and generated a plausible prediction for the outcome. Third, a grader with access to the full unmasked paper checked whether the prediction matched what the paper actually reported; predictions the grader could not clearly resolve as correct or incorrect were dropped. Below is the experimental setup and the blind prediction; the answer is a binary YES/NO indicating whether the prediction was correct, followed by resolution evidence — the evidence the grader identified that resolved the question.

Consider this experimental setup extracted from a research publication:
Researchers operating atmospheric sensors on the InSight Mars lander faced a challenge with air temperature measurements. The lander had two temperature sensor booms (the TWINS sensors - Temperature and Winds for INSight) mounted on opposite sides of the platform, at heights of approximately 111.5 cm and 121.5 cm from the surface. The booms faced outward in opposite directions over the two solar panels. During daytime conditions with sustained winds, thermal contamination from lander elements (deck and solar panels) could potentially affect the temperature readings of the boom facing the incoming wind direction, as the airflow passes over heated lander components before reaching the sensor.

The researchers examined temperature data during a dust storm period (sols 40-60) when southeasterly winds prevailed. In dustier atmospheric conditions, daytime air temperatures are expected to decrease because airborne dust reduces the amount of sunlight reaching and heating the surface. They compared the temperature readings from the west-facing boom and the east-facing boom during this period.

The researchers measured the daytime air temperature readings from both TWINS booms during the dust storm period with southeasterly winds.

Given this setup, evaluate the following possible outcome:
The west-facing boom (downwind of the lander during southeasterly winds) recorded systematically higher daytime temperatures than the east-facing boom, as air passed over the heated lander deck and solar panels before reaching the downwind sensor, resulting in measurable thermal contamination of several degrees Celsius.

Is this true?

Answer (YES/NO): YES